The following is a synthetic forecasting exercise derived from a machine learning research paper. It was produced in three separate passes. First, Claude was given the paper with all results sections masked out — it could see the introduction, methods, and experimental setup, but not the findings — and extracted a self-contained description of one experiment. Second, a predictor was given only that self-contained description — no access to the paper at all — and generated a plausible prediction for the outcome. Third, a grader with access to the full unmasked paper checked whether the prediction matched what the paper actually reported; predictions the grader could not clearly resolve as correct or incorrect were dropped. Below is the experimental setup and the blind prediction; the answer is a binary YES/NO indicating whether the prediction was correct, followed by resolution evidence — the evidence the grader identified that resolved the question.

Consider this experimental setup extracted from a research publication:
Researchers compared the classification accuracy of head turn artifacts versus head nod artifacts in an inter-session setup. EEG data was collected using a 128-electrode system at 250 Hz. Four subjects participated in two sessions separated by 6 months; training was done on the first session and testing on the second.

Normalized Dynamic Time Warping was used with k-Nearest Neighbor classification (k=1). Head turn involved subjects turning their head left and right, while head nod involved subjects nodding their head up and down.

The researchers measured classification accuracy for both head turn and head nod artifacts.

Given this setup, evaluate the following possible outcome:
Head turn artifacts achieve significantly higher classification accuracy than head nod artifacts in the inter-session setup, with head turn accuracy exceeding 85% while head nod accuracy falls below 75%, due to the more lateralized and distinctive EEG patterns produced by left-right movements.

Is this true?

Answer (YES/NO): NO